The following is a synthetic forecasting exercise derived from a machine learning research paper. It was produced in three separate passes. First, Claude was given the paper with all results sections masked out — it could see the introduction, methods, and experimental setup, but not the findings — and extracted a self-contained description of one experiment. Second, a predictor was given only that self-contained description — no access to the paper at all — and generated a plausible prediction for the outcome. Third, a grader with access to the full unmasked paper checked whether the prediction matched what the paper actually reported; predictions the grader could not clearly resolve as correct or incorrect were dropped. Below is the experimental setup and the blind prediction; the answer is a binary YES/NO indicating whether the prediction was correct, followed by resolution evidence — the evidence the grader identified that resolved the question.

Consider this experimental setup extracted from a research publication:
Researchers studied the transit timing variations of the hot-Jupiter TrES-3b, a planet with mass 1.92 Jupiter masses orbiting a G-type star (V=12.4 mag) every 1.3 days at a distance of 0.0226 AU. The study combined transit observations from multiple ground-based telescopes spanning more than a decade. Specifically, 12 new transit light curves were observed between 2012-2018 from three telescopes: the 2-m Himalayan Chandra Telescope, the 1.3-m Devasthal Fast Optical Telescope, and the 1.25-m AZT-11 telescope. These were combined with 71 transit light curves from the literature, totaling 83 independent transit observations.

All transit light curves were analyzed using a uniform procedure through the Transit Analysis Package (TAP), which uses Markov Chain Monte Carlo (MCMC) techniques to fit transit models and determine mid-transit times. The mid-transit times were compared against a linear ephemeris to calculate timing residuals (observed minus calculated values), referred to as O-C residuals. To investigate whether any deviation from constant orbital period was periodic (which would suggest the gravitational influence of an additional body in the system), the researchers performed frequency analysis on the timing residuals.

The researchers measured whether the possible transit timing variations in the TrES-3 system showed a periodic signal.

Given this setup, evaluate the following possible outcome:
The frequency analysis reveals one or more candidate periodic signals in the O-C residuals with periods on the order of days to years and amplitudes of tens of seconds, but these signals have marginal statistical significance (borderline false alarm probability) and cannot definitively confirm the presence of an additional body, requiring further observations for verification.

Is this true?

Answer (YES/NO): NO